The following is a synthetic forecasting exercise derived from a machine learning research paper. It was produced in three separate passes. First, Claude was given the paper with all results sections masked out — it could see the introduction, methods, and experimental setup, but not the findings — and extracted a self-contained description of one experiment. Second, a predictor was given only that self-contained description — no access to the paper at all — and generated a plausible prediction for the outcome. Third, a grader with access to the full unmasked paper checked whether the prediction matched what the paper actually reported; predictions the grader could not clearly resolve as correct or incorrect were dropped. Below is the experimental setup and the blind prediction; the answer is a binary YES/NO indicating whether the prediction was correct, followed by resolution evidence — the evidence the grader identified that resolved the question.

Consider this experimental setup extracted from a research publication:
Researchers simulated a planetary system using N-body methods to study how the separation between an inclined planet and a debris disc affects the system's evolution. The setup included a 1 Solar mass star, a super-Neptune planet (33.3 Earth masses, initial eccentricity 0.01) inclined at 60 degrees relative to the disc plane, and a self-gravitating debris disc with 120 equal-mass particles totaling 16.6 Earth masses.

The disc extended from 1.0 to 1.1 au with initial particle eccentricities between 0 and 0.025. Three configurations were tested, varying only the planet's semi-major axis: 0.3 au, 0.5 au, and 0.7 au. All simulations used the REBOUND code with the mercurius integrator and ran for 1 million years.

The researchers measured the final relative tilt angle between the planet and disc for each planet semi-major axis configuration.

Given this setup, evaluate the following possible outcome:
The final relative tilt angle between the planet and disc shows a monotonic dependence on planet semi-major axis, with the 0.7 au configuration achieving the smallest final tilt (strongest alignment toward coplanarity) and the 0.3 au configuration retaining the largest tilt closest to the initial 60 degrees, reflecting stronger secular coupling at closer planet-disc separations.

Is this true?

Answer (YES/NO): NO